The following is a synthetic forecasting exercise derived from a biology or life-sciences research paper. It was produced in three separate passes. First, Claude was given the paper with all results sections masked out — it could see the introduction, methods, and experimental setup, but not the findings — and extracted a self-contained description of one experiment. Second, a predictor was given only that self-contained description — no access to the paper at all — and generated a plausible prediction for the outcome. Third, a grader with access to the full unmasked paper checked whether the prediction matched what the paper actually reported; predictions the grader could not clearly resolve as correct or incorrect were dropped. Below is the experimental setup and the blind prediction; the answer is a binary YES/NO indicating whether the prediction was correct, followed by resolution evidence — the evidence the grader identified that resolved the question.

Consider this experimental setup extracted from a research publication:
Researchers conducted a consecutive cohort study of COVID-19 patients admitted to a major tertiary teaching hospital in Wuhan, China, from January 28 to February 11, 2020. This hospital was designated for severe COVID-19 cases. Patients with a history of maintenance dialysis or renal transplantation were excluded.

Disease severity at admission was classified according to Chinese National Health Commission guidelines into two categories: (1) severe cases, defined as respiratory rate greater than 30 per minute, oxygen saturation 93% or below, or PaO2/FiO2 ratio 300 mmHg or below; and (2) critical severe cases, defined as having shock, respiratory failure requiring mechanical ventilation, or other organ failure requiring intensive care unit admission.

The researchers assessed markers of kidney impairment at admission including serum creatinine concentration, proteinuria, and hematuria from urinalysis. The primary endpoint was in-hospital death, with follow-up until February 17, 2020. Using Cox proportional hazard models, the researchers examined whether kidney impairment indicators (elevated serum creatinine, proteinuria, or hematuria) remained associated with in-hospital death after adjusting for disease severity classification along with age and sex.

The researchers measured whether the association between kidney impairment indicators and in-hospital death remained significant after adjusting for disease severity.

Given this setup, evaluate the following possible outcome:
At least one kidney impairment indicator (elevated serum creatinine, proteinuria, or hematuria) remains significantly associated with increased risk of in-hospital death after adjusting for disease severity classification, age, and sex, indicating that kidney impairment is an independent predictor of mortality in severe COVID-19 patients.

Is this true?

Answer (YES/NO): YES